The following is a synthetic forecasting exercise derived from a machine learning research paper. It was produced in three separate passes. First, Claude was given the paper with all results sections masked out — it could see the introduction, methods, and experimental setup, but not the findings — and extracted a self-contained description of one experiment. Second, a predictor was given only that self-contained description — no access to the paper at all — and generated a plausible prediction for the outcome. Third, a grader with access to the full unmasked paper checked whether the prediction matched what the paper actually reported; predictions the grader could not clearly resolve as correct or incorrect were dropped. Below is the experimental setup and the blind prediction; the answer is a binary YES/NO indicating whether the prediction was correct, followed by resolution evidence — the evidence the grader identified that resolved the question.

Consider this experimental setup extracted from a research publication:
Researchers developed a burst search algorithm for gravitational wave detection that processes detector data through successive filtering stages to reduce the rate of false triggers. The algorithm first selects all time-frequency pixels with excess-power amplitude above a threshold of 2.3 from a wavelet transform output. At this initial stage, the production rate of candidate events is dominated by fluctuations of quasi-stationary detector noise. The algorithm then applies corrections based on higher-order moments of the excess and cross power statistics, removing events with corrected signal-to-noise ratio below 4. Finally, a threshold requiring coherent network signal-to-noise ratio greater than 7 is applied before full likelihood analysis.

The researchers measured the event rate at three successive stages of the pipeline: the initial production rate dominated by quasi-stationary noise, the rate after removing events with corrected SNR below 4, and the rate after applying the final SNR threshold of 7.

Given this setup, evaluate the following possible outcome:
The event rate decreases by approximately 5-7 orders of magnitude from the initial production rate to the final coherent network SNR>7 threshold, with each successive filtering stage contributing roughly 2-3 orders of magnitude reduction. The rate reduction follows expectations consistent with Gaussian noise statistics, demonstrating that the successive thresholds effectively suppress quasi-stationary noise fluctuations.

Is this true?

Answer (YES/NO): NO